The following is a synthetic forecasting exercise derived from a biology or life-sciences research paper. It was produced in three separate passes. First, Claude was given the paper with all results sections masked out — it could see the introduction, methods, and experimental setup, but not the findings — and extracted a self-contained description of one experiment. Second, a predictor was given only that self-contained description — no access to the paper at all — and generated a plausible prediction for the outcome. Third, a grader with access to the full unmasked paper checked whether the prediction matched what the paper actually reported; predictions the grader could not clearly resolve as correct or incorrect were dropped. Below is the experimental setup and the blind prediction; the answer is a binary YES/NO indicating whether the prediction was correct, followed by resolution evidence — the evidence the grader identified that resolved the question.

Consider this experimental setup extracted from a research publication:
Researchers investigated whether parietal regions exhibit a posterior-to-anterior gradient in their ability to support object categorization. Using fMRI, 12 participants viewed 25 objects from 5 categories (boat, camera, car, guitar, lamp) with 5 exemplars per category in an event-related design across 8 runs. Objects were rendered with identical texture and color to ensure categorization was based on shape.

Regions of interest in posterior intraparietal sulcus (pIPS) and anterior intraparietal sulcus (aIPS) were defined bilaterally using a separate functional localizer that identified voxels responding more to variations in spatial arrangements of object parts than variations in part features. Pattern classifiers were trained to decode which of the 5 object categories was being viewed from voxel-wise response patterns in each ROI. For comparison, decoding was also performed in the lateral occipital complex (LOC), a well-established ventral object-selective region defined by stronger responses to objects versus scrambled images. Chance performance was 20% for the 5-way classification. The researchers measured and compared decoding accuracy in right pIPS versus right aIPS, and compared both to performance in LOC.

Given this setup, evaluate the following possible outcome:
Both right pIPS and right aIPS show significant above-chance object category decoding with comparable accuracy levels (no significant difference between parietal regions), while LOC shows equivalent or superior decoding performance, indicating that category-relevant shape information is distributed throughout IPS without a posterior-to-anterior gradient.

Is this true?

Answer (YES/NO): NO